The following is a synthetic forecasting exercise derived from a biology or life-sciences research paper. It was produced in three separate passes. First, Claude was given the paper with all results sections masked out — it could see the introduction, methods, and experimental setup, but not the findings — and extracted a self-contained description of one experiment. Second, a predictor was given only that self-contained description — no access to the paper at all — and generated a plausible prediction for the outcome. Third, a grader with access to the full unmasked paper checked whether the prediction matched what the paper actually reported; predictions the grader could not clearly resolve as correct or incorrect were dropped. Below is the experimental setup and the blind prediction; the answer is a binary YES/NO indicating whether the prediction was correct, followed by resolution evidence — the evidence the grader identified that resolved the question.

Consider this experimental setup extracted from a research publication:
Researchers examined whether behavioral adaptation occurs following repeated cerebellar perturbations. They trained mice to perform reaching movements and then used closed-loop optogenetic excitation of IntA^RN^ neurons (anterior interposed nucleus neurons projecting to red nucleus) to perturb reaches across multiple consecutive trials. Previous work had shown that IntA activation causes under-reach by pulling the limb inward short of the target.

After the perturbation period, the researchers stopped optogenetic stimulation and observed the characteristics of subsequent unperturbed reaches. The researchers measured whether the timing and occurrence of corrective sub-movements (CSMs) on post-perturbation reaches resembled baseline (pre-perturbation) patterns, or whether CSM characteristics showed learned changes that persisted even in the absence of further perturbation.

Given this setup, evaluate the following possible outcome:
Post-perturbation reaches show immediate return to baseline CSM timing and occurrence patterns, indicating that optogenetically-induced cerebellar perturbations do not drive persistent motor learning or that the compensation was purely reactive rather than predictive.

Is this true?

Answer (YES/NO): NO